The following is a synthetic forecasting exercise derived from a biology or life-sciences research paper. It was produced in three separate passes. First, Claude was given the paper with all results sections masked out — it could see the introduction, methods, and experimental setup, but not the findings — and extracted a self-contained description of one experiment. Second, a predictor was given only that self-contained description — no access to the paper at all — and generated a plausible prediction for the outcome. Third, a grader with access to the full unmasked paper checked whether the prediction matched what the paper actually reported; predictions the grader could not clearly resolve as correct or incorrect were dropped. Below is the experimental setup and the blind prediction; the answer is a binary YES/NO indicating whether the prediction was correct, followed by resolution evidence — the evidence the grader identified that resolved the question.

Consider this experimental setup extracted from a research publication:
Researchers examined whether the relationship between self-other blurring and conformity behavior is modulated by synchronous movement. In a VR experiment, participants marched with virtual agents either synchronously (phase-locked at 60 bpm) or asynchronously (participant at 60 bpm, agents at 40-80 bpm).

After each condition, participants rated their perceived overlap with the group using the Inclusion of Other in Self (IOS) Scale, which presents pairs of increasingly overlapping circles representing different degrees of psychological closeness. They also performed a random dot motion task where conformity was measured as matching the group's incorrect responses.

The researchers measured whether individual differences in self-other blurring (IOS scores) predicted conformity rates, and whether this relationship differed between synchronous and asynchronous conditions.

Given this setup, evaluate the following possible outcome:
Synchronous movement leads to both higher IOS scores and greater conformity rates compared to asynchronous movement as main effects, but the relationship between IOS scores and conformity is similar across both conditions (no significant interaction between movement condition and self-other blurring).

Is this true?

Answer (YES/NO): NO